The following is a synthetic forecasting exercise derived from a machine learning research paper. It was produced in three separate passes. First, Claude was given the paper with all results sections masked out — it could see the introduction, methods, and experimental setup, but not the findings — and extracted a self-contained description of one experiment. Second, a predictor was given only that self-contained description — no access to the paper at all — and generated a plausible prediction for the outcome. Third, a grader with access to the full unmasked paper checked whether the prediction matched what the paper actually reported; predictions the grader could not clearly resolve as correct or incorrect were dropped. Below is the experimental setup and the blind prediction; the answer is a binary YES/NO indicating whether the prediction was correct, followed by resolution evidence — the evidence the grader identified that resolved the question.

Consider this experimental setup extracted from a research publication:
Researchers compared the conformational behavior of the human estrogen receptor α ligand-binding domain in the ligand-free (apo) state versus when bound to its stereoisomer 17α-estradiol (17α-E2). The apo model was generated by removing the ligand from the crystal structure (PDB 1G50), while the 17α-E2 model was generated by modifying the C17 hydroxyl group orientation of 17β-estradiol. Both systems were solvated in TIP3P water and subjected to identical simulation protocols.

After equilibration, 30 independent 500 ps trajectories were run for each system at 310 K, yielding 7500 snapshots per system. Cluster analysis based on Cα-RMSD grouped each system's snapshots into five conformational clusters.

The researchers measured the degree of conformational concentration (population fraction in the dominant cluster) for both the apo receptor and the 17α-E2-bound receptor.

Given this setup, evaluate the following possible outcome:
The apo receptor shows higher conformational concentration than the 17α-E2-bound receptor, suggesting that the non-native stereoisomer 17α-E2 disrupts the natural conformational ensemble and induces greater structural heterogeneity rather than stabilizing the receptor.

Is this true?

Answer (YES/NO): NO